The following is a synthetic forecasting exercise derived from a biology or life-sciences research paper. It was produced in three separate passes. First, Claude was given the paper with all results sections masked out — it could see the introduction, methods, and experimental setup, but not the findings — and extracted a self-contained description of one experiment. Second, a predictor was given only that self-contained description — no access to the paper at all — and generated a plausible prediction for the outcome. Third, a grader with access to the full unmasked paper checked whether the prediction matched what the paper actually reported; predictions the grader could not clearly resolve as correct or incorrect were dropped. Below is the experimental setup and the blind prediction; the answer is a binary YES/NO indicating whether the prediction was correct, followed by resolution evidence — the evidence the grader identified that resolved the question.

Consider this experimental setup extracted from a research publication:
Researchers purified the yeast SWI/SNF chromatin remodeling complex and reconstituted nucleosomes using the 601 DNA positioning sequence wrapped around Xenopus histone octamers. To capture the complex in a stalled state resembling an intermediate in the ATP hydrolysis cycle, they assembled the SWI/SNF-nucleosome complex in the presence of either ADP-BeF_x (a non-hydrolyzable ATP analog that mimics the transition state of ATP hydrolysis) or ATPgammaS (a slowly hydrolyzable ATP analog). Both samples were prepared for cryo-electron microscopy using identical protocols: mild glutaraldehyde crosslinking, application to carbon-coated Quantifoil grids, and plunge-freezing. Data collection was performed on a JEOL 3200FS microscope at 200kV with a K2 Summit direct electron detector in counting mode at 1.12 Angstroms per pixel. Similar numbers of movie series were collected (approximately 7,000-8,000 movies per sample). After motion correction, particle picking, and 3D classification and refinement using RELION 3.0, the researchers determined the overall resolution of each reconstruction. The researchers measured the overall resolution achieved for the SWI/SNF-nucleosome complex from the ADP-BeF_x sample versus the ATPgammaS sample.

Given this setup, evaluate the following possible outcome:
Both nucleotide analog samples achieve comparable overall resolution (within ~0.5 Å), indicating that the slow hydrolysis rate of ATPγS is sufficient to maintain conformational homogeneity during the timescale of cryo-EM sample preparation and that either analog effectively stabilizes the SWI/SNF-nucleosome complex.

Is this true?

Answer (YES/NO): NO